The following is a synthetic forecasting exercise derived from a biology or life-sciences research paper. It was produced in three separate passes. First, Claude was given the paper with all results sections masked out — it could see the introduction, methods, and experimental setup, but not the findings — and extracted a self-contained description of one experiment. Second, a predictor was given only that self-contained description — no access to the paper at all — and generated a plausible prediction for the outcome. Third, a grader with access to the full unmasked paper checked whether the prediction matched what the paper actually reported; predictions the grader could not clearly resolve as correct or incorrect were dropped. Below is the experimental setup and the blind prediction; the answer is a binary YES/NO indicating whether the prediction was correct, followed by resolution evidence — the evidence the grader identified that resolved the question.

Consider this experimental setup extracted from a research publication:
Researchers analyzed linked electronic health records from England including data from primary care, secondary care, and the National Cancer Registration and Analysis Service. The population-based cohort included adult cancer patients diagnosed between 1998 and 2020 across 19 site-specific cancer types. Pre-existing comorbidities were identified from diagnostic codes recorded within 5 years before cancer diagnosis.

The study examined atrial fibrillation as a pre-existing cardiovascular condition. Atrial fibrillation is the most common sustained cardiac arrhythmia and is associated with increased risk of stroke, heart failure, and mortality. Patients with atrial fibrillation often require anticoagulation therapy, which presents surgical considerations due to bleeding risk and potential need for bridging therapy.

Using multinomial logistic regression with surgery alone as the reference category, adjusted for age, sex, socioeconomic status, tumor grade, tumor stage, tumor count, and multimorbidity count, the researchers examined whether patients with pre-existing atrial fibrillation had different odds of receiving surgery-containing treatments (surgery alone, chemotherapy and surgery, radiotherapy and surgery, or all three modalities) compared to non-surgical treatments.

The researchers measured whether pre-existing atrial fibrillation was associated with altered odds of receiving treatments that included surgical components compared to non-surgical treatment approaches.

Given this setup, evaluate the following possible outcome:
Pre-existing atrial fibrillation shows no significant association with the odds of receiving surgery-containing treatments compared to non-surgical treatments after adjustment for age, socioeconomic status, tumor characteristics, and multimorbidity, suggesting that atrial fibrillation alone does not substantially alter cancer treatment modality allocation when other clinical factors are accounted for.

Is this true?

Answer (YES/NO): NO